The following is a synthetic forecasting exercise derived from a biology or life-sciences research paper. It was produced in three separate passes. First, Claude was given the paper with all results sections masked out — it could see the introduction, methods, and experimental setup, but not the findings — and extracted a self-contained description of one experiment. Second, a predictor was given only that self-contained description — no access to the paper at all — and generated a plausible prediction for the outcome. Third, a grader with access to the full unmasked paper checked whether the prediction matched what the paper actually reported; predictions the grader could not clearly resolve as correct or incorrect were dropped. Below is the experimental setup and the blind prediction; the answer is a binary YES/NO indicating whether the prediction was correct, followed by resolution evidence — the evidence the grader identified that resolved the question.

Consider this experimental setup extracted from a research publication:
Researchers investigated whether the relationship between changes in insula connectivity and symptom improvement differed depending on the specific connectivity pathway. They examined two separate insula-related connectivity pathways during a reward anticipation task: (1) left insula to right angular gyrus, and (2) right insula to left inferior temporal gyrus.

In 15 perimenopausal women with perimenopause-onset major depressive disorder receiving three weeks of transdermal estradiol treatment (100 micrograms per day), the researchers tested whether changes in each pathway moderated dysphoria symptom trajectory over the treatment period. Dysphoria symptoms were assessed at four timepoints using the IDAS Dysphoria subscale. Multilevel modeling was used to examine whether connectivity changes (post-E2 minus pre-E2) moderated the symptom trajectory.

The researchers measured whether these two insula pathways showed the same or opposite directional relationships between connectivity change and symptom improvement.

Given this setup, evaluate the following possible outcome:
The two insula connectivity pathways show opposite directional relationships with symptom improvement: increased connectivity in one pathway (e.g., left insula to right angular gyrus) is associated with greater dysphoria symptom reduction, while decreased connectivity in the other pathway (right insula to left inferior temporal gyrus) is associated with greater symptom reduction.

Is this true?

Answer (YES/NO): NO